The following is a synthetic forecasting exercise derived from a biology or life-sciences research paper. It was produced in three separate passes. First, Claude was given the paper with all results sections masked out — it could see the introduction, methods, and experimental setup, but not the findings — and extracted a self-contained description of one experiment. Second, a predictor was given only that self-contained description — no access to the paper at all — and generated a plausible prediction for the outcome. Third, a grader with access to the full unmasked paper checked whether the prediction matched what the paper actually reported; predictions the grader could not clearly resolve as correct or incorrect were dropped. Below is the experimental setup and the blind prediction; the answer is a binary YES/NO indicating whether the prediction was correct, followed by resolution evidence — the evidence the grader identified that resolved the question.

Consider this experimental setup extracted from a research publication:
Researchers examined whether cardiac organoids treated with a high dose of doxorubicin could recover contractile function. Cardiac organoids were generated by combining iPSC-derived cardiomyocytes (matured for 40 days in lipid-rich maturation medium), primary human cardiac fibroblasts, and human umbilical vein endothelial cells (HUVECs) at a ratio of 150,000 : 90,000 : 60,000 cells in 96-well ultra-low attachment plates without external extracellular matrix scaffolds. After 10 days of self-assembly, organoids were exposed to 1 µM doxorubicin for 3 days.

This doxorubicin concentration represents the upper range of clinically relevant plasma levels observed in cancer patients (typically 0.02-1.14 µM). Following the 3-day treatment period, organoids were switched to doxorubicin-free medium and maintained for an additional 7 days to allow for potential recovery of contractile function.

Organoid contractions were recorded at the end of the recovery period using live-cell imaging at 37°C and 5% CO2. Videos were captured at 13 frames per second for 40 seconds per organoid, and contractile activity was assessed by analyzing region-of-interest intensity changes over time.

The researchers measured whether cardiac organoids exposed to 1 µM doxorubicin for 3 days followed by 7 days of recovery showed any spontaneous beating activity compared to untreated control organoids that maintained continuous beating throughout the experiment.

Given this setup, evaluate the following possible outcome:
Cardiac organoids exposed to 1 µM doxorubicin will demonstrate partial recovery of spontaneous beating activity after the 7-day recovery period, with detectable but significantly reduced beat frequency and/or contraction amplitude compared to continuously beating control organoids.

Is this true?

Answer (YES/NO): NO